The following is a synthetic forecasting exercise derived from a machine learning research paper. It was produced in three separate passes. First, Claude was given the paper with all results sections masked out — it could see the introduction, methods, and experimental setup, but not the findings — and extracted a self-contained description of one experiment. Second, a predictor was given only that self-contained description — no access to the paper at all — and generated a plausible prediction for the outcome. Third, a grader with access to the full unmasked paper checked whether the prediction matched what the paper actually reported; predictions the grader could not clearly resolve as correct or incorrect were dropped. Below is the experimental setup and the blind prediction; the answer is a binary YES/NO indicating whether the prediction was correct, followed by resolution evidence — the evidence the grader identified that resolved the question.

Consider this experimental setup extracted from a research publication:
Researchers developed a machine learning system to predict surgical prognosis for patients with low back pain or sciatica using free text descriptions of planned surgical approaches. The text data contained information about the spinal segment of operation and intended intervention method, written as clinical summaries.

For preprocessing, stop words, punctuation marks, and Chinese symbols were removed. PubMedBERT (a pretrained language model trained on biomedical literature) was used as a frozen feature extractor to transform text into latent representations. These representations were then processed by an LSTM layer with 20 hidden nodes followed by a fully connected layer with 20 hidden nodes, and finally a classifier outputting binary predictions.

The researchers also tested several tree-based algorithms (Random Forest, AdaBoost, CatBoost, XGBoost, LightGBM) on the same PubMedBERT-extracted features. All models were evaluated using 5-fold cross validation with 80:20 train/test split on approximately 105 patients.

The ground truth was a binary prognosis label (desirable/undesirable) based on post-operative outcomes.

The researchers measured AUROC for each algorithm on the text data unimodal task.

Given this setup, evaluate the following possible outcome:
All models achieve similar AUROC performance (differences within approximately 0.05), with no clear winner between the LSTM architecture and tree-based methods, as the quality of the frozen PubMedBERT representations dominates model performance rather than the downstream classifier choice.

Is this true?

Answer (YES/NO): NO